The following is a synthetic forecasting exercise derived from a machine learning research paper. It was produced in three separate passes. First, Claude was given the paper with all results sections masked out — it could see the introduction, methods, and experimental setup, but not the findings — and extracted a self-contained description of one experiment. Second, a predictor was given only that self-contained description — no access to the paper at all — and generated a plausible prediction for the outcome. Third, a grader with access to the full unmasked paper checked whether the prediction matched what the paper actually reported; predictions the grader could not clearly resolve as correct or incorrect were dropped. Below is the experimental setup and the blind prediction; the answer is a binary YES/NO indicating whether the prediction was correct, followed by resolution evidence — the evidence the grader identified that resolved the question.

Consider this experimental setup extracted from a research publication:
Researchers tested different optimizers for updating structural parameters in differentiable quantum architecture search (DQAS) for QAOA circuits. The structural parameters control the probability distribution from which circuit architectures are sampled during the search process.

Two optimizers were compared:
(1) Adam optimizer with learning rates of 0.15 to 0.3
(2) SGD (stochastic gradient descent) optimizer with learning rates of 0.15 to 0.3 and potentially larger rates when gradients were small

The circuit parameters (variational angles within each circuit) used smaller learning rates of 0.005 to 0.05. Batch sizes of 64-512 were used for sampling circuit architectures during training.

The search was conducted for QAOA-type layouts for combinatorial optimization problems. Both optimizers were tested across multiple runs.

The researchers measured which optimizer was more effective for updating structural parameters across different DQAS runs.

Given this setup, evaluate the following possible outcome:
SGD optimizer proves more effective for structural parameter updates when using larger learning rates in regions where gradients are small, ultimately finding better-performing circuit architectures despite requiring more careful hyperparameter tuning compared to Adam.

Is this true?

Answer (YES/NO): NO